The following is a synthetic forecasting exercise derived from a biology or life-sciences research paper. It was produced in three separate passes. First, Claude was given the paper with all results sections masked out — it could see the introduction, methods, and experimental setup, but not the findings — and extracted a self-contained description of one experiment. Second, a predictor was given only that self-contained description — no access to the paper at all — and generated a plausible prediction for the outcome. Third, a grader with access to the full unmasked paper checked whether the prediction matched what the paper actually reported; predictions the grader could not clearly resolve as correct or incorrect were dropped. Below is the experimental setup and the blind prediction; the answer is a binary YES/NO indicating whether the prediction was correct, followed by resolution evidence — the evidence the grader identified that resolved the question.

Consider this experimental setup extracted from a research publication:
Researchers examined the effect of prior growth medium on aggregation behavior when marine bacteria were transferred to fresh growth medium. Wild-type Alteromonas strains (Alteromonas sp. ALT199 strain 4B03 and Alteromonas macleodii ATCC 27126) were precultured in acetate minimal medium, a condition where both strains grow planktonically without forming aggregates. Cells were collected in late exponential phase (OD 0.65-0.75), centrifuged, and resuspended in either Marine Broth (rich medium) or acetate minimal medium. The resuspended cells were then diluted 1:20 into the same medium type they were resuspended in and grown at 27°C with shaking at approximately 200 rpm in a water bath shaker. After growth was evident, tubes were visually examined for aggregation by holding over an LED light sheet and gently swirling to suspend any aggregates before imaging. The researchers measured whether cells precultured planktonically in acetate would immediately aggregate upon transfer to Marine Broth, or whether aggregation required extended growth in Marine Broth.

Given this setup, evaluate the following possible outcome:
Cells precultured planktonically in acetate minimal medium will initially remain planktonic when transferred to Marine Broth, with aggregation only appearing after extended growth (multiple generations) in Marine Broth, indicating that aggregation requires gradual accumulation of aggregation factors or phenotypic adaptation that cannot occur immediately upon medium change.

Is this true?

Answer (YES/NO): NO